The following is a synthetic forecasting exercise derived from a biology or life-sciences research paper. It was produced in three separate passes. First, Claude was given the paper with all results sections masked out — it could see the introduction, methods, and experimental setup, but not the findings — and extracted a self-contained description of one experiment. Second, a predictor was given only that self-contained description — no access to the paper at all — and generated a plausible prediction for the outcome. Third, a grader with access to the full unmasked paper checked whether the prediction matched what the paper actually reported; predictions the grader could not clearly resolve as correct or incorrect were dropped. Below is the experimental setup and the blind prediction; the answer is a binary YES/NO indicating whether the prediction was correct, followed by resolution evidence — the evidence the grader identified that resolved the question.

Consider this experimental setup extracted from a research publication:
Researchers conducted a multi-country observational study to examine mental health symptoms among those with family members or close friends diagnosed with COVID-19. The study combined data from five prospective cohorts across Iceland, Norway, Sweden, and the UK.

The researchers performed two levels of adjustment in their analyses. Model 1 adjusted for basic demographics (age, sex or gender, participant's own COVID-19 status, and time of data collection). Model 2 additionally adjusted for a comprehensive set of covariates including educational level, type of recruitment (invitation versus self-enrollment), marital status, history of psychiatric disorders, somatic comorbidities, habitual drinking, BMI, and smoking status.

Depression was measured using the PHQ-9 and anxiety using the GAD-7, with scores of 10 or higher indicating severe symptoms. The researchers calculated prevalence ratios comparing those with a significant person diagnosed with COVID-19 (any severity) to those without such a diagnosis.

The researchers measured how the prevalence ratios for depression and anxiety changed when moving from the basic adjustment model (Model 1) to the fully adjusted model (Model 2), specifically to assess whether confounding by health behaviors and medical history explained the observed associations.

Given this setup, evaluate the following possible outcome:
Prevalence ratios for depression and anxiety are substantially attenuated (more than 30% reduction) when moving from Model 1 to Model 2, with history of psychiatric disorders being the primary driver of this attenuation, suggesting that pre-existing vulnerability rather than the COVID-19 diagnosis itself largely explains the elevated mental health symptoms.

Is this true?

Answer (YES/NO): NO